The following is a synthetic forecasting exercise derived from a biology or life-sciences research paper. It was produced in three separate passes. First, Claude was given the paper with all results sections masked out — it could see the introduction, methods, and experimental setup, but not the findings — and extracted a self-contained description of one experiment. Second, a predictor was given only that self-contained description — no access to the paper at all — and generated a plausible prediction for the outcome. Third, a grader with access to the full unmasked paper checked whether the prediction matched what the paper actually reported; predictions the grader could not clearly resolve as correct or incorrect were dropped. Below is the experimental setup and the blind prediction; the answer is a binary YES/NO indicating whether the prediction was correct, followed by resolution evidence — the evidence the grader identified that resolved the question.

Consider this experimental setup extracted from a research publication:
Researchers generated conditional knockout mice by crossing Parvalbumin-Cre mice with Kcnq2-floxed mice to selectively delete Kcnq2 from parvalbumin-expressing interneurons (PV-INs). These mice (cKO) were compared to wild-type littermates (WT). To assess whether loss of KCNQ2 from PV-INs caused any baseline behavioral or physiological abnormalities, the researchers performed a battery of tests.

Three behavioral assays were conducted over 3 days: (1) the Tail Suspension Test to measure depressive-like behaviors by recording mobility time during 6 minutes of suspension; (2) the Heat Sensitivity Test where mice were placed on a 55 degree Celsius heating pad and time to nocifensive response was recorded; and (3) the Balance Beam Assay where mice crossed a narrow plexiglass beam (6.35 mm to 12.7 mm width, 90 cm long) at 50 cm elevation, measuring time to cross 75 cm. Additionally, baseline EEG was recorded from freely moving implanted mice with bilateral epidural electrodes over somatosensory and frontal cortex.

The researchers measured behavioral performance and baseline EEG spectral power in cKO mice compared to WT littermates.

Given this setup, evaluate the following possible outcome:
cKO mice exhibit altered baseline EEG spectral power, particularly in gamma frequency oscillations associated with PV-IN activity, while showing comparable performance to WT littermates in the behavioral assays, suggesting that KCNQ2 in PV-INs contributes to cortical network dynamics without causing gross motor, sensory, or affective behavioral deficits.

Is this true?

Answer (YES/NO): NO